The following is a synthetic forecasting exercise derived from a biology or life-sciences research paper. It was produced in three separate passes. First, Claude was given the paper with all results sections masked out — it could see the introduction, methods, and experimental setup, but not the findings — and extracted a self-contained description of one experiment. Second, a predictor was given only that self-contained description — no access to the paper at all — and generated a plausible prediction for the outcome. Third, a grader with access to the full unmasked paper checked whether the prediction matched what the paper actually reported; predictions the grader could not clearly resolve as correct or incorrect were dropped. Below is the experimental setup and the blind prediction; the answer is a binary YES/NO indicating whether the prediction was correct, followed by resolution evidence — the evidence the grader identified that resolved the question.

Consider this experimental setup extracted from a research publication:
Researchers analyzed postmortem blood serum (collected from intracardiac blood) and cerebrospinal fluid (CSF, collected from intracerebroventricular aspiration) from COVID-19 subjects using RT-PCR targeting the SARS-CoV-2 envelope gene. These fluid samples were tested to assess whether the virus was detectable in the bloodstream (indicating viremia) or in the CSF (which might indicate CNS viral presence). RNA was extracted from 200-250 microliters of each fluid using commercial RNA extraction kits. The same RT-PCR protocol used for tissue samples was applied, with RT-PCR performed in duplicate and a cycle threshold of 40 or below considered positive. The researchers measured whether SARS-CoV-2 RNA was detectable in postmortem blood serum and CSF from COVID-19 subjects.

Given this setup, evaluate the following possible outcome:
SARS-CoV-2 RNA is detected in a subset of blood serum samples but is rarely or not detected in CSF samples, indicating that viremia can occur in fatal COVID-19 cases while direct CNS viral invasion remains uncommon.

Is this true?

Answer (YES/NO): NO